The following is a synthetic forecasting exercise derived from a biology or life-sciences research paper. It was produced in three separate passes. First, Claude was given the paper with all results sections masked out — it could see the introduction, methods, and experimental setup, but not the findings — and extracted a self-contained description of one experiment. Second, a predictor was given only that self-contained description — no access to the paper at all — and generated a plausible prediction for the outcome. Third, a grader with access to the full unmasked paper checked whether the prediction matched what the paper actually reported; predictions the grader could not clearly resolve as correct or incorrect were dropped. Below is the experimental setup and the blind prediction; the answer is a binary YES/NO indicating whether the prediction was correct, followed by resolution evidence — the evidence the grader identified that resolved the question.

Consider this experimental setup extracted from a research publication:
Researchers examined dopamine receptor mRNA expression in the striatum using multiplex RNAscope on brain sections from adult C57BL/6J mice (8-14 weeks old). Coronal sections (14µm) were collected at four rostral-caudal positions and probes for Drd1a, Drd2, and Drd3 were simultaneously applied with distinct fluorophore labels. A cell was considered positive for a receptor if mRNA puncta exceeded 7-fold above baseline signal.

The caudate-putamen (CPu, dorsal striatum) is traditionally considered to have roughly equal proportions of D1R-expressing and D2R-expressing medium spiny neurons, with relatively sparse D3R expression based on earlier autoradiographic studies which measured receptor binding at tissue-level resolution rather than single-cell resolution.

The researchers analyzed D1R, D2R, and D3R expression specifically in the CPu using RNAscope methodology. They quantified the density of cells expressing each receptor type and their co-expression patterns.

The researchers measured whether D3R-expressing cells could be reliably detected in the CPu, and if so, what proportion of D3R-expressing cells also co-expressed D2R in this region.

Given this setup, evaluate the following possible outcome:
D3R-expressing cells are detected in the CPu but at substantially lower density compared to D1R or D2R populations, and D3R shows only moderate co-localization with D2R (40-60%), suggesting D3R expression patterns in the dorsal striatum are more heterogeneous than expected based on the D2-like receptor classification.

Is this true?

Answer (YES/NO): NO